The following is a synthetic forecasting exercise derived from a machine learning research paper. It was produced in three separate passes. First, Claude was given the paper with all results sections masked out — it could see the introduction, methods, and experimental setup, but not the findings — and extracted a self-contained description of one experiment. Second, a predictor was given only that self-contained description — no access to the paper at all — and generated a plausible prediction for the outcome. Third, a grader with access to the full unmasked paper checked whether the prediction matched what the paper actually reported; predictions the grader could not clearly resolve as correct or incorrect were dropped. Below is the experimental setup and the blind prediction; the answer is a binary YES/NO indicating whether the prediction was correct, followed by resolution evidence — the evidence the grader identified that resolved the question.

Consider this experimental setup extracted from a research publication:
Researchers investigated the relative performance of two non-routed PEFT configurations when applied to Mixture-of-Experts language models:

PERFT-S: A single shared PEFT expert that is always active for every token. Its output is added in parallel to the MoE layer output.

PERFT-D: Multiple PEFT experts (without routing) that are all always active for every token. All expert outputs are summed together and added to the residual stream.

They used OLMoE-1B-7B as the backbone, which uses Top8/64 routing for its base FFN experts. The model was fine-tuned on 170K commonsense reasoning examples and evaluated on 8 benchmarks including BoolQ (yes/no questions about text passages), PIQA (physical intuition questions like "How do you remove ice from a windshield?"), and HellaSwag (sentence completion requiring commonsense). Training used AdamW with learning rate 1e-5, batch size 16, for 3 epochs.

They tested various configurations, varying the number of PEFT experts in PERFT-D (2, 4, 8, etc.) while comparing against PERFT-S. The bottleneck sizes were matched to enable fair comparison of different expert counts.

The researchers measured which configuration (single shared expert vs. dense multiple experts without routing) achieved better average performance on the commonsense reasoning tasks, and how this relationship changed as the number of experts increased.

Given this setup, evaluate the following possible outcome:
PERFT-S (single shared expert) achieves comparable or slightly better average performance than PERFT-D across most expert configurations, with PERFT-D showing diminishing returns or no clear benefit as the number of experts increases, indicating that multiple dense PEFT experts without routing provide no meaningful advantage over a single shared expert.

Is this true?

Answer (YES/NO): YES